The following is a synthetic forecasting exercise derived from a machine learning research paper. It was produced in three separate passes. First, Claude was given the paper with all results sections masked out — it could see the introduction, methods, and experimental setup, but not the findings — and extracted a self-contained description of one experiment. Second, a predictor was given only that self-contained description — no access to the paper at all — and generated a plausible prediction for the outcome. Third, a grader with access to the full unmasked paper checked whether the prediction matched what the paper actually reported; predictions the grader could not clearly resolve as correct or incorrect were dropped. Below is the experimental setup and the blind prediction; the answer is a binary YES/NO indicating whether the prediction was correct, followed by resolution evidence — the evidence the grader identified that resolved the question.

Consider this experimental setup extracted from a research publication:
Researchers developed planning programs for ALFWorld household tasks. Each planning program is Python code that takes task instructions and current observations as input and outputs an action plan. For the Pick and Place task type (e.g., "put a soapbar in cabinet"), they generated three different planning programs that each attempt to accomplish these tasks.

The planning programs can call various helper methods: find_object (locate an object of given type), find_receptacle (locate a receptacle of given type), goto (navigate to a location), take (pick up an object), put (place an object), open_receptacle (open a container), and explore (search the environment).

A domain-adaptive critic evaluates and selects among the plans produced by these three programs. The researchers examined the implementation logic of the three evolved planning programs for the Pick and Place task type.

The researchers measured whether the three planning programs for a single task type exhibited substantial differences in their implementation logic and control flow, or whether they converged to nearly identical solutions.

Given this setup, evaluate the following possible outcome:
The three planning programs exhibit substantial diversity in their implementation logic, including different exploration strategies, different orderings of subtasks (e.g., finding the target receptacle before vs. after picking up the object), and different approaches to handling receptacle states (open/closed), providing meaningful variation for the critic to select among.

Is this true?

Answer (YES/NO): YES